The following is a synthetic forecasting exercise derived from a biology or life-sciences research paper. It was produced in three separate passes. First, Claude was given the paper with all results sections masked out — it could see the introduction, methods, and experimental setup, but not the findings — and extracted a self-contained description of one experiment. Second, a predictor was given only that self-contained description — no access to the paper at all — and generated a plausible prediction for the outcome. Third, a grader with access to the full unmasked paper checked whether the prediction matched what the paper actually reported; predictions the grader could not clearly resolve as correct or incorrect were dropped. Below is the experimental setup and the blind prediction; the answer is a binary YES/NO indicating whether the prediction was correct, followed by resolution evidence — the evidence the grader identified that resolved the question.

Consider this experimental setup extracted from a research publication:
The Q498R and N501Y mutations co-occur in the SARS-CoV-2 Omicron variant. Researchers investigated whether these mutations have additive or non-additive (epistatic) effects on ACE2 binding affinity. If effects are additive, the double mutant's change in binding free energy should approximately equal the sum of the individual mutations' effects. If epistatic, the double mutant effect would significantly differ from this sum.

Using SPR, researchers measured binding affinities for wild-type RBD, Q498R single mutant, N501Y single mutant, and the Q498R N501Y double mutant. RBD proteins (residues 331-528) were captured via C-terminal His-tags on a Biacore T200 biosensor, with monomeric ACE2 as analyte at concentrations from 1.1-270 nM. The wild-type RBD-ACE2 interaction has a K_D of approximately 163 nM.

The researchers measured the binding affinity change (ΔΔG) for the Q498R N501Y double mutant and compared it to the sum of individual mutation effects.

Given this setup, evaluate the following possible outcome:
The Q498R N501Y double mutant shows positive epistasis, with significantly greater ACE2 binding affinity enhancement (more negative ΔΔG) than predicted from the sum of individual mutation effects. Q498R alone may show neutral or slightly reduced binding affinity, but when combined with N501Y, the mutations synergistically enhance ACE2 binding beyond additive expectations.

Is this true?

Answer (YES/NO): YES